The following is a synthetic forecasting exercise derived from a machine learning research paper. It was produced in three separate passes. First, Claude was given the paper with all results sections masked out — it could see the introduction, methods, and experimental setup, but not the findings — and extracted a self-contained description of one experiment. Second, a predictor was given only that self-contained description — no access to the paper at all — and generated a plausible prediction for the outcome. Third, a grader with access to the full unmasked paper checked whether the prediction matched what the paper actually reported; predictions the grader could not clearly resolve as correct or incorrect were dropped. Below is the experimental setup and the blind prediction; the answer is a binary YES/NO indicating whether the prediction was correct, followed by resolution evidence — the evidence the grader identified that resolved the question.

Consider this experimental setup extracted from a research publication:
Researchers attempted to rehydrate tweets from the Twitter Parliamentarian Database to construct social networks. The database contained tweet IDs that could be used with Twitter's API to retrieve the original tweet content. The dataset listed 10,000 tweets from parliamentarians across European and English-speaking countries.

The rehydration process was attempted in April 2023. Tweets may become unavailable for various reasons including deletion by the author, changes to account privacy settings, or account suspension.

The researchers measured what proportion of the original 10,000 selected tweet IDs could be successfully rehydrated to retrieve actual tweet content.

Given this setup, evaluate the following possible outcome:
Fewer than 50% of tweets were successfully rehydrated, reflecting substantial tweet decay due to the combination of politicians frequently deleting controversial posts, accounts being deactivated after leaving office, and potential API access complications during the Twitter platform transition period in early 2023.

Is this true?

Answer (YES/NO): NO